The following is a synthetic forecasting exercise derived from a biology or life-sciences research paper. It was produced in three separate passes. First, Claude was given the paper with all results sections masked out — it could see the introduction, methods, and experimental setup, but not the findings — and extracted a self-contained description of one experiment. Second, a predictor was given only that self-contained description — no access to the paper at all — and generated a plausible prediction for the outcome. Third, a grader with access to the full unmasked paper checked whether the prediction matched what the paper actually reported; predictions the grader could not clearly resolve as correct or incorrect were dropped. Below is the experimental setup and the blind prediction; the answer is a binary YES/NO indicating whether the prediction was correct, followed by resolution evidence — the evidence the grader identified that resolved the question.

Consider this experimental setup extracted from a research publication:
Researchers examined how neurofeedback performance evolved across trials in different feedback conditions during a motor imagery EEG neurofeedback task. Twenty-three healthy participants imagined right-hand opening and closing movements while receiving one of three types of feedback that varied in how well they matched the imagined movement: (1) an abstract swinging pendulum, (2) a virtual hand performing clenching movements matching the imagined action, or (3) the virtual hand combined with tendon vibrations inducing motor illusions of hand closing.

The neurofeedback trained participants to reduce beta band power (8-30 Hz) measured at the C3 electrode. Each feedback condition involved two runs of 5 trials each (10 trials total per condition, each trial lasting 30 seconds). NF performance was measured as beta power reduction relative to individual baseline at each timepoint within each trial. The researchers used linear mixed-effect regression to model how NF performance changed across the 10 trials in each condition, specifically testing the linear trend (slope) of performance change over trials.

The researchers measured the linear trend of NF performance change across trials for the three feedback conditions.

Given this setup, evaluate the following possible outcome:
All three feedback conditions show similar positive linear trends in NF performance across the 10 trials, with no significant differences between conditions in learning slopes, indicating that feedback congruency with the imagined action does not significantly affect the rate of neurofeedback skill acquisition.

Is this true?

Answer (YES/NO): NO